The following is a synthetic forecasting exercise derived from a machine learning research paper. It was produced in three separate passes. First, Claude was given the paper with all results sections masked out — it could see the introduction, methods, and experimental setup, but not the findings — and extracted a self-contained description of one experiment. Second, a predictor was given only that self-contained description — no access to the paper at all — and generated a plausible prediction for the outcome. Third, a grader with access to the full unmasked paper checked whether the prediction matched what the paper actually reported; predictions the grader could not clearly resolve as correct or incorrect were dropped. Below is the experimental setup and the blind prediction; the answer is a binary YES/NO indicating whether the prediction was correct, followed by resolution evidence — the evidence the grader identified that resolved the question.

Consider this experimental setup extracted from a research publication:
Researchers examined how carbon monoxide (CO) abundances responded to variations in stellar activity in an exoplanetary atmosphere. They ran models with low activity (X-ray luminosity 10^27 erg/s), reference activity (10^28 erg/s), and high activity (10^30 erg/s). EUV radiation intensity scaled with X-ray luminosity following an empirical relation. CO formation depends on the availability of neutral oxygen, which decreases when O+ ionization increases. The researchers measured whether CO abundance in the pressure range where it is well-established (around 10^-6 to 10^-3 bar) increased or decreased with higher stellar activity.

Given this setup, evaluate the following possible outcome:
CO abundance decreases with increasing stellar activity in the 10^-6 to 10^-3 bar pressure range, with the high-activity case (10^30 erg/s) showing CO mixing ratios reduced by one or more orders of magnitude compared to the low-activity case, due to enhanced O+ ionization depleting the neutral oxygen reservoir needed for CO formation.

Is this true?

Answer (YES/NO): YES